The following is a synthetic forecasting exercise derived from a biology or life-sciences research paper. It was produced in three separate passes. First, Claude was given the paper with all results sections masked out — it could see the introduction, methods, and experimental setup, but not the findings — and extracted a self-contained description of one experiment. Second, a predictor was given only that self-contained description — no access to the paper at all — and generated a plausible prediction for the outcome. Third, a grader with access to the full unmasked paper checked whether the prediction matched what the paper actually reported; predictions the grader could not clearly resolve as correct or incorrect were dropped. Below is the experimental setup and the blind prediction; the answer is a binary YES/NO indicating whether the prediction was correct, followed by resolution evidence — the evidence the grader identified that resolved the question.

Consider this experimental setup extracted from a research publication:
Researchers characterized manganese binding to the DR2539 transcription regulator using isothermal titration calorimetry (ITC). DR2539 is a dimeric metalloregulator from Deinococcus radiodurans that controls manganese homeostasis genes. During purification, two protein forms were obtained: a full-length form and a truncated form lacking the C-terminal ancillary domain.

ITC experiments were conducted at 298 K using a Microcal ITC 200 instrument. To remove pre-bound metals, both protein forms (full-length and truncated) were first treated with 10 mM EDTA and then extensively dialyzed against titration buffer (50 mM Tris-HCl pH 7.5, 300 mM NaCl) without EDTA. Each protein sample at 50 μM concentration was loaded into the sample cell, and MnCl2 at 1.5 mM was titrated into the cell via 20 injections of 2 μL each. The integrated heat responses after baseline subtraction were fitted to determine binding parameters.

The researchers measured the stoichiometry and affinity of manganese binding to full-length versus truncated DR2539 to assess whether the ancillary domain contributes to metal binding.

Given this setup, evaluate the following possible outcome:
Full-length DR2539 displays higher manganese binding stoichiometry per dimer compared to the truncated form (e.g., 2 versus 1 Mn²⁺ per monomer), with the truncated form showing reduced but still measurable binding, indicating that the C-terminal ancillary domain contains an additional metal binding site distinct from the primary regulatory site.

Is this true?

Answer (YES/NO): YES